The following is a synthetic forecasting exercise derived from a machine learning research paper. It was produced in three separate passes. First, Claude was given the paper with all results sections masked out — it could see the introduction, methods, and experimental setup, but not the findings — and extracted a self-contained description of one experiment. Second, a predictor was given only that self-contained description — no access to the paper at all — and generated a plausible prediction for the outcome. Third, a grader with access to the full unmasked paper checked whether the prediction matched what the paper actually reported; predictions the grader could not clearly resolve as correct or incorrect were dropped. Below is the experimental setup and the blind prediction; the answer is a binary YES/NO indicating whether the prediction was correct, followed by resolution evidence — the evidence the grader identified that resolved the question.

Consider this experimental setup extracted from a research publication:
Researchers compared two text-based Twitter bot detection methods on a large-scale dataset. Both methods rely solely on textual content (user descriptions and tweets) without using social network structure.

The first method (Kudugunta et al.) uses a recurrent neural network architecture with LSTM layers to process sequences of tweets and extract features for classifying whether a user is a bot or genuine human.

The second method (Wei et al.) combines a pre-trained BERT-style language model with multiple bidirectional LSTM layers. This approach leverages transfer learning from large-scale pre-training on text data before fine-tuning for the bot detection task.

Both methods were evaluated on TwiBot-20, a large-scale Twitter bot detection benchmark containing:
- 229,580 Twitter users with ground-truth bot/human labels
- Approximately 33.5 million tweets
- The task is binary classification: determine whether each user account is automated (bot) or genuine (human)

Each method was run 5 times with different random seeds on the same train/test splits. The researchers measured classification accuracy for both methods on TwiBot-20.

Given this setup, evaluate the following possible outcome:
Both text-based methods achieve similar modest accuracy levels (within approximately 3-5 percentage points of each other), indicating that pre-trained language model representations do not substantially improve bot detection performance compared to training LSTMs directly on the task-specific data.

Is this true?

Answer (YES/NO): NO